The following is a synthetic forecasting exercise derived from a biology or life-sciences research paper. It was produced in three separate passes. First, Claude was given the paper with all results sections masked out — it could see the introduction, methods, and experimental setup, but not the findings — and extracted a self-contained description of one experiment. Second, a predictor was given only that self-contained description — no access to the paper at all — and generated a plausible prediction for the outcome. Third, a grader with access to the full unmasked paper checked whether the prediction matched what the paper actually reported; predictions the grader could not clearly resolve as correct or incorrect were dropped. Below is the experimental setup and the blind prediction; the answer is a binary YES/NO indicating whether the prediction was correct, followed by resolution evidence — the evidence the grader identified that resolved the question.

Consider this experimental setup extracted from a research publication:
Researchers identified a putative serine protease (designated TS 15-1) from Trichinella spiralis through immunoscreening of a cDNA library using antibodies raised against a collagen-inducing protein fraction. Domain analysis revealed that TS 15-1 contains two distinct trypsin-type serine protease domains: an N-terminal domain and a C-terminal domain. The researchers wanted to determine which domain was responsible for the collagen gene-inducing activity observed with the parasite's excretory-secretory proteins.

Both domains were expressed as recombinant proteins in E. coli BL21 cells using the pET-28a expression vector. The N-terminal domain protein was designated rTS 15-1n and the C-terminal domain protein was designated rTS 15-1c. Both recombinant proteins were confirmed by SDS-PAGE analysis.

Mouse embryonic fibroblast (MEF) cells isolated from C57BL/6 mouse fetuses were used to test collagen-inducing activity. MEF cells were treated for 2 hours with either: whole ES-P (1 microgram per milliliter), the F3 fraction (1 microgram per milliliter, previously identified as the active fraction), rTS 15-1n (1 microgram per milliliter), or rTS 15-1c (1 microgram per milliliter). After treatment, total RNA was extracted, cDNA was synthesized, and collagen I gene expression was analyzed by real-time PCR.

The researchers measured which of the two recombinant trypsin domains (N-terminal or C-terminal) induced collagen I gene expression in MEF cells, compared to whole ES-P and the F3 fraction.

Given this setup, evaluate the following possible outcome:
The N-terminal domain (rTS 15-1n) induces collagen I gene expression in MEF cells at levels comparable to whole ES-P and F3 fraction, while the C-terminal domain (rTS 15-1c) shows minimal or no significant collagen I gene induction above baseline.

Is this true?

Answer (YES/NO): NO